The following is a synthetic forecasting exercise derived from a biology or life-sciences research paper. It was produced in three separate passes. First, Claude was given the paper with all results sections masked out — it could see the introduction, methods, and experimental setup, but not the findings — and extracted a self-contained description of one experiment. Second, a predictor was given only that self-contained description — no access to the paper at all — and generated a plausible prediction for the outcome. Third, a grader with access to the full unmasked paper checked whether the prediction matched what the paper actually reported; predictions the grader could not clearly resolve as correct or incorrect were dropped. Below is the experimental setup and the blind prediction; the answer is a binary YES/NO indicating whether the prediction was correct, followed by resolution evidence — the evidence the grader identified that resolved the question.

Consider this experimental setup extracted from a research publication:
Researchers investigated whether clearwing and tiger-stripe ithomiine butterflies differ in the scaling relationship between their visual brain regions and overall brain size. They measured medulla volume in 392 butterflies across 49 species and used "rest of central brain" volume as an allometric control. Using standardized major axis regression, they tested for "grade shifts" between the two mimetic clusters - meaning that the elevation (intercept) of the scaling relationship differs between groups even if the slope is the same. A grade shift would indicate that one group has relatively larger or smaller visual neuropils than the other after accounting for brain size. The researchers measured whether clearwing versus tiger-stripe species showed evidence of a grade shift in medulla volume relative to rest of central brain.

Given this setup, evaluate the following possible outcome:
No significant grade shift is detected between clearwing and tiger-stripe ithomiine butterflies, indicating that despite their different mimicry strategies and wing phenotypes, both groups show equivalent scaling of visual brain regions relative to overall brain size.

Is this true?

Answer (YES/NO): NO